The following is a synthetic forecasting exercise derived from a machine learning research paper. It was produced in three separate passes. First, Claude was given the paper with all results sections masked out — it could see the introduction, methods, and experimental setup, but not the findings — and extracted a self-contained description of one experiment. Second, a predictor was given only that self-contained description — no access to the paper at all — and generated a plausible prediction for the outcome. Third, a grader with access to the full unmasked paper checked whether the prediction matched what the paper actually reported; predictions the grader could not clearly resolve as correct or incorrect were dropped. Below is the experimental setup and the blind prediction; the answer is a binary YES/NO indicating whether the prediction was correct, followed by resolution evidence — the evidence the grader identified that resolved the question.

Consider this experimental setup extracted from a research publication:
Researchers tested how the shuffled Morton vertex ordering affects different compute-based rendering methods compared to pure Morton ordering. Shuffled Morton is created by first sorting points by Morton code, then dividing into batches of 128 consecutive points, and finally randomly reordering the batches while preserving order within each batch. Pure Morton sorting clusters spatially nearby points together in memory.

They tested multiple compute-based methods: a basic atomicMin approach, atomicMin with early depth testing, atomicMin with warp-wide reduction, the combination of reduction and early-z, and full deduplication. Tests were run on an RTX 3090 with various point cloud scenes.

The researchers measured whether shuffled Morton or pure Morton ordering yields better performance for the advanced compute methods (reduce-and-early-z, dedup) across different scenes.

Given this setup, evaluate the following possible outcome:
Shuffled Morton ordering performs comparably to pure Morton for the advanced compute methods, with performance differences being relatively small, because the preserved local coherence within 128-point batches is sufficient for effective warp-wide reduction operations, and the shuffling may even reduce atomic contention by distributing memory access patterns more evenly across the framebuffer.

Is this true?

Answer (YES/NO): NO